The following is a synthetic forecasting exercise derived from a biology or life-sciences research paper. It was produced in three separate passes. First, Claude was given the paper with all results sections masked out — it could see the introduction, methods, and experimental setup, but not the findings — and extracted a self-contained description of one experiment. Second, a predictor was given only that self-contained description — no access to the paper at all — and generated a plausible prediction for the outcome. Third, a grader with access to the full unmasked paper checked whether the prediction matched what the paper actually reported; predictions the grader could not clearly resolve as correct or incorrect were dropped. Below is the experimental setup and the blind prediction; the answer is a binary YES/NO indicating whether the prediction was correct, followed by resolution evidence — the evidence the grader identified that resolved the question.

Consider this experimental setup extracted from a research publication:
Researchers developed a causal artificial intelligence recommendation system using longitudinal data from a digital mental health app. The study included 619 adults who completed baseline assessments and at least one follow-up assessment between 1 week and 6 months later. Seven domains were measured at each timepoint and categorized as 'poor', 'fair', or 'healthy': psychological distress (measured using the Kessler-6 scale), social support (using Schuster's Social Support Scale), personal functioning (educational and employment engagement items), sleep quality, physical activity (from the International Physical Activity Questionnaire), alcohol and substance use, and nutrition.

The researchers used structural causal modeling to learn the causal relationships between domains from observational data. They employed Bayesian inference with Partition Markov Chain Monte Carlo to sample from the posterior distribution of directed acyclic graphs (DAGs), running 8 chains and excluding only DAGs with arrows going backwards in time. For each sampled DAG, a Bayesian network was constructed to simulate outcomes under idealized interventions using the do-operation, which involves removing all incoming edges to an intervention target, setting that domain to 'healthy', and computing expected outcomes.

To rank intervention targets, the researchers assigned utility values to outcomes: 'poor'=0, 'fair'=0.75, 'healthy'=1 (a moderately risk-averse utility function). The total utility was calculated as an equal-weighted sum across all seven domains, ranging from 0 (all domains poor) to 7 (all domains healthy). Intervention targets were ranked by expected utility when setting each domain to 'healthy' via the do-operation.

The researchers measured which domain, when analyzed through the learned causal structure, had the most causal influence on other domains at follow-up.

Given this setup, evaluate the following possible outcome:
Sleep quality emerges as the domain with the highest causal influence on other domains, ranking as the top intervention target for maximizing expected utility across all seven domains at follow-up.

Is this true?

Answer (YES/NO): NO